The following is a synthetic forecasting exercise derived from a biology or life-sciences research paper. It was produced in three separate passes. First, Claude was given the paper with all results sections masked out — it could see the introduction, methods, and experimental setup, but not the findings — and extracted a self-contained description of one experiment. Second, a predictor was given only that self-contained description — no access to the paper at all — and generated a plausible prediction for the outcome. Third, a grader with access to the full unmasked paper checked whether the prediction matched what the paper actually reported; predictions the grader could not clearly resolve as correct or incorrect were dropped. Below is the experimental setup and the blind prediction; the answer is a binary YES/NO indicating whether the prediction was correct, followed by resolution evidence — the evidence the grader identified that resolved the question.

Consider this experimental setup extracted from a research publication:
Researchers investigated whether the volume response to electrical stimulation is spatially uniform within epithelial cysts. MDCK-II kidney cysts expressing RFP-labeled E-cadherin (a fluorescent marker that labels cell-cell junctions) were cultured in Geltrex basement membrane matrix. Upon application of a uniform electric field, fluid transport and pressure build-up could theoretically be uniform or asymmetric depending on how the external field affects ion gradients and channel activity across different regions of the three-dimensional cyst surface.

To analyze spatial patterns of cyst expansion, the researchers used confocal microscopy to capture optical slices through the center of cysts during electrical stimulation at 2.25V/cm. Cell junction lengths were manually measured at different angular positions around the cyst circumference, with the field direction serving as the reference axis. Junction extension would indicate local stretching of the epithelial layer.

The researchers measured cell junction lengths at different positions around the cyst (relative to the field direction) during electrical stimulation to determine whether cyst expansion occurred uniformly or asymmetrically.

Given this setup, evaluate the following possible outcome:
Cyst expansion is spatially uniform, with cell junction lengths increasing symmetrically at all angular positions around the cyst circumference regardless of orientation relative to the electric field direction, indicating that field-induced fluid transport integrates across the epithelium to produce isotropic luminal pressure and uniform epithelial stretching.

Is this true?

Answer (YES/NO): NO